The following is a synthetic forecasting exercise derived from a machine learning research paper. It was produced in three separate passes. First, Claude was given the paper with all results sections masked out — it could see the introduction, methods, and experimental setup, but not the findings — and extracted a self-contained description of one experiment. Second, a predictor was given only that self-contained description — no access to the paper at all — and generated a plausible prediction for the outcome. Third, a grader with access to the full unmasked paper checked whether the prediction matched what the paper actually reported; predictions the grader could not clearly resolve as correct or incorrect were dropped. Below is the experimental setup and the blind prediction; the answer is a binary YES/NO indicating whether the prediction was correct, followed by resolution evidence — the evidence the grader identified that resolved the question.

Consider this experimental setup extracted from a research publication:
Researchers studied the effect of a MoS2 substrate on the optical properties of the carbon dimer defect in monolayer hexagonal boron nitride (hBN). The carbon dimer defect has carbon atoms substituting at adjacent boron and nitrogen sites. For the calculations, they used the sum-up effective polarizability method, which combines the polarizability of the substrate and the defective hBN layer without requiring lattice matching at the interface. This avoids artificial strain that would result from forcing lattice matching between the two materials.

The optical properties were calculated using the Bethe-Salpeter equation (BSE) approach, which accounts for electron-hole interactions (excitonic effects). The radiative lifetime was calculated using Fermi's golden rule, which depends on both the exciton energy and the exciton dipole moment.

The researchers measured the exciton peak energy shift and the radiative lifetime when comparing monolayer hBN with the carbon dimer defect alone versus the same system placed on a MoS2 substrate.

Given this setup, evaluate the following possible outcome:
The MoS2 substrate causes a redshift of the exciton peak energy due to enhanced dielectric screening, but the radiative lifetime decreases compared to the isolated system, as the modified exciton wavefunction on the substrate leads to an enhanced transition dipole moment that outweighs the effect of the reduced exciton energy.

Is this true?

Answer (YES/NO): NO